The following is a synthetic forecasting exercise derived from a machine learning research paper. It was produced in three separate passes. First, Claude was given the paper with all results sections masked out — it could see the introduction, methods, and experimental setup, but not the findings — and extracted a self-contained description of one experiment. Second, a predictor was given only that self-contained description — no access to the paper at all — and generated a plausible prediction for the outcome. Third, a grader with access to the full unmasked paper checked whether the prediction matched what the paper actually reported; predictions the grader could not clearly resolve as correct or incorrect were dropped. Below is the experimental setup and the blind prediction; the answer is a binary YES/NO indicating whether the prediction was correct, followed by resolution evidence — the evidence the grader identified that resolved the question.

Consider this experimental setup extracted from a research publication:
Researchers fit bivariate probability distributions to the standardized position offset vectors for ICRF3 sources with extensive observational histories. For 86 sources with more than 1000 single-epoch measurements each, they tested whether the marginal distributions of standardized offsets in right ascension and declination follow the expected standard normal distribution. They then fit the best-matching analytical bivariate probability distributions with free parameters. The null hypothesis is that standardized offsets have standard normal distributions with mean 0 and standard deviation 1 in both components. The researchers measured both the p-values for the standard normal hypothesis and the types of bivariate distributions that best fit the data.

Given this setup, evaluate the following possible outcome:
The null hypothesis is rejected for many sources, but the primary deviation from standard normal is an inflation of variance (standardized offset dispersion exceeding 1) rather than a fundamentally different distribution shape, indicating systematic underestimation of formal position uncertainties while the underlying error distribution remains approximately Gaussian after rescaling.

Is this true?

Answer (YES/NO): NO